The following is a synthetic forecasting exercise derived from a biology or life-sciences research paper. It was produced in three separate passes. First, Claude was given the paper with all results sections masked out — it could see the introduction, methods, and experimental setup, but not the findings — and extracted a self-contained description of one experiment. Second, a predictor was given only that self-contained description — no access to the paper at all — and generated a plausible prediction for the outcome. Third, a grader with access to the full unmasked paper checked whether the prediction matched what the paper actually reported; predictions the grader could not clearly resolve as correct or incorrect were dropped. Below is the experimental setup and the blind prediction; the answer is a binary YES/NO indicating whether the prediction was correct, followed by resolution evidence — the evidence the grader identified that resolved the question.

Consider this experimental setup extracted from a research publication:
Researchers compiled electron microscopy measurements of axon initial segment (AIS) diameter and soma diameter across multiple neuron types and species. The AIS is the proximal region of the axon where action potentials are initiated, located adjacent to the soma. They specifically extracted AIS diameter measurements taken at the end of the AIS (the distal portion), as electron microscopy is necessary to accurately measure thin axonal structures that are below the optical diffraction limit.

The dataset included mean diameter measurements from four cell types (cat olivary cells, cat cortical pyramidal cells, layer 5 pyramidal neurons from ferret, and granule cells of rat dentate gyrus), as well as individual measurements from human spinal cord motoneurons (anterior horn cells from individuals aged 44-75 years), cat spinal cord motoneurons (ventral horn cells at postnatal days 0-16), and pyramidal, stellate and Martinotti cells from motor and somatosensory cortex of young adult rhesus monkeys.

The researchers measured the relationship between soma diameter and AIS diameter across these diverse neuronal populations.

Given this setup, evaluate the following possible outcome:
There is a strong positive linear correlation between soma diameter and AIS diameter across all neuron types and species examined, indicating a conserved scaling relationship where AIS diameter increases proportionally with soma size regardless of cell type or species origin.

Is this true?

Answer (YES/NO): NO